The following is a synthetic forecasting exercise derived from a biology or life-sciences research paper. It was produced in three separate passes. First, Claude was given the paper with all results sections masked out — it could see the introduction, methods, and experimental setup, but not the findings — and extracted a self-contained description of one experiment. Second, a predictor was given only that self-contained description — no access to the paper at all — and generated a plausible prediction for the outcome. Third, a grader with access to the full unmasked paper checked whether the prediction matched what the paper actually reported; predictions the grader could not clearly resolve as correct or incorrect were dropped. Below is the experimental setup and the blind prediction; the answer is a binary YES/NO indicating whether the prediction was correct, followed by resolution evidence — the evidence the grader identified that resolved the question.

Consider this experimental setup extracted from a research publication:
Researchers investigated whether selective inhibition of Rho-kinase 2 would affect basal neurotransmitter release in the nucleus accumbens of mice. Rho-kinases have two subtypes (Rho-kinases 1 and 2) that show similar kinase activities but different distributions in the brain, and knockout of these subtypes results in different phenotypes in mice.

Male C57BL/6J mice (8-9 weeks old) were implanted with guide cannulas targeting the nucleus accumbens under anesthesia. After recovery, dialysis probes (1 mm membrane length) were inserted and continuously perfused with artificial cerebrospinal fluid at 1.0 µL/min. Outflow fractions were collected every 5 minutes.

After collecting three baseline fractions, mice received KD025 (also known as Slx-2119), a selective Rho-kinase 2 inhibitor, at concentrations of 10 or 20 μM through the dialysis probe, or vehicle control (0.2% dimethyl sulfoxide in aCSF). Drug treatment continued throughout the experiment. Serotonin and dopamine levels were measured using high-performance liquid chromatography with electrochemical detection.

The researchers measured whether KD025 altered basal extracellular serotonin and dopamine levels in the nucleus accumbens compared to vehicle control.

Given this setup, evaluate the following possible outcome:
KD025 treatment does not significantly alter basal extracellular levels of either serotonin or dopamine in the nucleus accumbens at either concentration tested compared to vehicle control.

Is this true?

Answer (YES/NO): YES